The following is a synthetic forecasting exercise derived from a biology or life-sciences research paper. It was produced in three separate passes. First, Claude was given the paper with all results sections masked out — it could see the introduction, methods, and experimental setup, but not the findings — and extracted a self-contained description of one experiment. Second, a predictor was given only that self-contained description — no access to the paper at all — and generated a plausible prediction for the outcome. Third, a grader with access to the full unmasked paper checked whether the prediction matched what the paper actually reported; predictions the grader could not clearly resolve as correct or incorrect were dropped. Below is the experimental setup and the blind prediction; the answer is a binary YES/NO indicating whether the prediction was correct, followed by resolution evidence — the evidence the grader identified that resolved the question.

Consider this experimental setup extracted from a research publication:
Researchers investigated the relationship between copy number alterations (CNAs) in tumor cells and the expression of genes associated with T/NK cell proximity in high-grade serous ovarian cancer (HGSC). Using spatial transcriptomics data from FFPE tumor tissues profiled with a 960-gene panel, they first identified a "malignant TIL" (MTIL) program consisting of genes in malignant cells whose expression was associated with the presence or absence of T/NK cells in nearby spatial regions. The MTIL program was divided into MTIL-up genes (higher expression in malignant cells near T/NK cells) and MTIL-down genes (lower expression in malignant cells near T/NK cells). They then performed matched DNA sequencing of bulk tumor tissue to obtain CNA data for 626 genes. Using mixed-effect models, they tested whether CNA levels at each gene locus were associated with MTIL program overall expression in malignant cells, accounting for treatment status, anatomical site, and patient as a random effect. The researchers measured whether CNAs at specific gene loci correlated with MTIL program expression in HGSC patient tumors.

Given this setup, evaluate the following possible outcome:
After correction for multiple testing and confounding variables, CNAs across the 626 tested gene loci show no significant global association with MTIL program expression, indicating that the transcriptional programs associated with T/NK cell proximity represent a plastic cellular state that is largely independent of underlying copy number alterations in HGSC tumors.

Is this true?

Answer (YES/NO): NO